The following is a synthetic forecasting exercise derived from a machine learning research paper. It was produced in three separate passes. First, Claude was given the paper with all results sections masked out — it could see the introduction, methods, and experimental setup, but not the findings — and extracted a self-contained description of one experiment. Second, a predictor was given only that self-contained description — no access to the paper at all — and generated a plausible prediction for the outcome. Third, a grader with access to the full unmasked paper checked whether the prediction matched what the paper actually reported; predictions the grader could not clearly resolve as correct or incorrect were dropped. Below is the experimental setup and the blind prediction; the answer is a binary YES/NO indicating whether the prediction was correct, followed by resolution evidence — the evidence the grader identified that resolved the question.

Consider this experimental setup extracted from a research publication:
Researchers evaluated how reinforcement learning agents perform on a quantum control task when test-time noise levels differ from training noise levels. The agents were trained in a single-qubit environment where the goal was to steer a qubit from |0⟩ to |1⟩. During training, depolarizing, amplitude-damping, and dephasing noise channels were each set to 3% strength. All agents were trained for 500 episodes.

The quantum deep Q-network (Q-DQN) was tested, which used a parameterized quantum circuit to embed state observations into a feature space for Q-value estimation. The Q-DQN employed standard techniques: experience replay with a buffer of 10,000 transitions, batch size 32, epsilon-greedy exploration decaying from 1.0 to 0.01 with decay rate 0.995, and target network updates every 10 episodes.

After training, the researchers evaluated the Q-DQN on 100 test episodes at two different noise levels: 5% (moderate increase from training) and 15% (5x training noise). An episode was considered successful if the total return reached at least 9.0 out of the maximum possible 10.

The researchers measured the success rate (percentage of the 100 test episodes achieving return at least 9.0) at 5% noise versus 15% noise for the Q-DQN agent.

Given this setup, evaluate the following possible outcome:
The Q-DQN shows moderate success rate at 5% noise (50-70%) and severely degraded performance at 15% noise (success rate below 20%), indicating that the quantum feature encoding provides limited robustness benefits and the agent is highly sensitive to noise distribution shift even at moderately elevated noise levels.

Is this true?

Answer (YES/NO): NO